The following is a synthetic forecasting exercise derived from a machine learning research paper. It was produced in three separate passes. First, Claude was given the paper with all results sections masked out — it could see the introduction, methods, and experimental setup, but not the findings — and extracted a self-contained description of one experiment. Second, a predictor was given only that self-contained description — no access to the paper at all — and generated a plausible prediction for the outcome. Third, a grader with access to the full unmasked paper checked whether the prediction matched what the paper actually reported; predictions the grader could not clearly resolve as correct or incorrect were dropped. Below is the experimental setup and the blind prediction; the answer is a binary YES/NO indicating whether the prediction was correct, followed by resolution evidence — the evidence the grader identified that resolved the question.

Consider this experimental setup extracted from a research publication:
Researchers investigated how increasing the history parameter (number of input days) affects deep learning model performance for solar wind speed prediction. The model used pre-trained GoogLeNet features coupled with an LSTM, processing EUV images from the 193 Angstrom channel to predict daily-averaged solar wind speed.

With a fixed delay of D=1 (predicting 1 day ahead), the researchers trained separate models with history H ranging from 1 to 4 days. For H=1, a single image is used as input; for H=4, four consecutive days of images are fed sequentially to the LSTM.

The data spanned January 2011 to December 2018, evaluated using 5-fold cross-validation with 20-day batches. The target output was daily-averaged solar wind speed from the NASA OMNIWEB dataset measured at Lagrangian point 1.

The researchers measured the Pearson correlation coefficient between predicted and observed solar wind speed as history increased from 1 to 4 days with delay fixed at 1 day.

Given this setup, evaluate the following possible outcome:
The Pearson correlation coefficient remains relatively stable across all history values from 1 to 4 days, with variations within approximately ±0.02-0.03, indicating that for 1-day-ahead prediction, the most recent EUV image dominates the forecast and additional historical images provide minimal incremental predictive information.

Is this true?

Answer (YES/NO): NO